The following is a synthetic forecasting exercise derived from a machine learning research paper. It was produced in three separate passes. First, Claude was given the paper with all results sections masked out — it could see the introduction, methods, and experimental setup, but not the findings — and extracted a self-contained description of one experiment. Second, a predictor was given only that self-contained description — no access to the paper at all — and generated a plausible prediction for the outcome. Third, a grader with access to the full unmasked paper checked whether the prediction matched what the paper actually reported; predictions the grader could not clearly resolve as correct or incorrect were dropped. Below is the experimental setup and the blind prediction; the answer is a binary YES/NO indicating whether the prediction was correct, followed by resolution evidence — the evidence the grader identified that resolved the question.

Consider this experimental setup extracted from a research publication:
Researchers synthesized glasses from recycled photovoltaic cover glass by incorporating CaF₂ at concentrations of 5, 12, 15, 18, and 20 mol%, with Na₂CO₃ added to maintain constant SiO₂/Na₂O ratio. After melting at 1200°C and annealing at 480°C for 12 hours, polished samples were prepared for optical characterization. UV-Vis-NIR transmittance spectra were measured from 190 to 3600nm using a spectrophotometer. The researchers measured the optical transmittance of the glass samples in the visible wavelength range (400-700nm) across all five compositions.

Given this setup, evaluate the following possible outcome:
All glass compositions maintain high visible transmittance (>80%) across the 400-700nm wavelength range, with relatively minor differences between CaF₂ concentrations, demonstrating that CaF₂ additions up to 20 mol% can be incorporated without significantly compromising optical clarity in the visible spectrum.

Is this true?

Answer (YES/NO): YES